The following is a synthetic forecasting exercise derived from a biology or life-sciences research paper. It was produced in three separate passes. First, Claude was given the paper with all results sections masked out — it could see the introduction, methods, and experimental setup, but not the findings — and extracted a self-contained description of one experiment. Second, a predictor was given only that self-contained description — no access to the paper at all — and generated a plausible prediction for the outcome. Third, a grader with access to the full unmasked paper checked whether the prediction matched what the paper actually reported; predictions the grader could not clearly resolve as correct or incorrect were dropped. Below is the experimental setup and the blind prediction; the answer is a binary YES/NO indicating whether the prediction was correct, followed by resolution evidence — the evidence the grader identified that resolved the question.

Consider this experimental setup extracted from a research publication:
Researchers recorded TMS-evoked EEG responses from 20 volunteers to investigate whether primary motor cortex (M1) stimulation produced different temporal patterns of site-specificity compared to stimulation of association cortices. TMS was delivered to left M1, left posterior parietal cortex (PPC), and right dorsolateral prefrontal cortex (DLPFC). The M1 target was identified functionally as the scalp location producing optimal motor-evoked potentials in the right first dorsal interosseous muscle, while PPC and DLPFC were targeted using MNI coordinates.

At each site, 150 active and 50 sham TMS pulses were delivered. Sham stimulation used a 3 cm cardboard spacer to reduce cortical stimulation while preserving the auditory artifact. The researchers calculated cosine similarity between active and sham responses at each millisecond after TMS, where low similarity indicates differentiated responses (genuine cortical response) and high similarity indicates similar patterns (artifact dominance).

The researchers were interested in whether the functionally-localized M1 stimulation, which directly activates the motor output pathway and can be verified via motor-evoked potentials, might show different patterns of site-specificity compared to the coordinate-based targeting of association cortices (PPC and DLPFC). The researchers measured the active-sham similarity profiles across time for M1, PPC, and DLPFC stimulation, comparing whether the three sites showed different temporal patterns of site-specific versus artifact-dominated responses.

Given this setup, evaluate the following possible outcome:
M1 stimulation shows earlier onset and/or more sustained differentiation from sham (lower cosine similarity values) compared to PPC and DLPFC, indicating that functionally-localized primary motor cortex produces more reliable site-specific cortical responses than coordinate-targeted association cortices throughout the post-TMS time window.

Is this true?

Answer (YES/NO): NO